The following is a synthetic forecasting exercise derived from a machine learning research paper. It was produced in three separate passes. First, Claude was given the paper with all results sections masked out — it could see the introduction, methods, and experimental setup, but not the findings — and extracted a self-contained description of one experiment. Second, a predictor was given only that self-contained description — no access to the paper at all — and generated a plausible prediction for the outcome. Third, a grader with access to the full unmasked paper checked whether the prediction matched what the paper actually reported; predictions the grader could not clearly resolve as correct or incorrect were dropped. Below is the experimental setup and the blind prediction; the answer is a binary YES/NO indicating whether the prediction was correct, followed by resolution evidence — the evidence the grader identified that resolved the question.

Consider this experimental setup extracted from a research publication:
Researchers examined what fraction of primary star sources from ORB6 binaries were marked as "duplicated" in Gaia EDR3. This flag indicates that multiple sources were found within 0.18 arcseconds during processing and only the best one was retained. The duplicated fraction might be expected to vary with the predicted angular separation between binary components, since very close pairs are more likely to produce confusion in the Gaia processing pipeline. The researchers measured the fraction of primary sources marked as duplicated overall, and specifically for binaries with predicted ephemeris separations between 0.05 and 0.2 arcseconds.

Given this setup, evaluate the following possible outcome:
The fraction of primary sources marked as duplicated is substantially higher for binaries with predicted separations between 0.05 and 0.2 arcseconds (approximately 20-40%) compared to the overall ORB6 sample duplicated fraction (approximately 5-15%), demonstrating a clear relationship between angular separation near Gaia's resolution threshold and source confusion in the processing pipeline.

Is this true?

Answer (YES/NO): YES